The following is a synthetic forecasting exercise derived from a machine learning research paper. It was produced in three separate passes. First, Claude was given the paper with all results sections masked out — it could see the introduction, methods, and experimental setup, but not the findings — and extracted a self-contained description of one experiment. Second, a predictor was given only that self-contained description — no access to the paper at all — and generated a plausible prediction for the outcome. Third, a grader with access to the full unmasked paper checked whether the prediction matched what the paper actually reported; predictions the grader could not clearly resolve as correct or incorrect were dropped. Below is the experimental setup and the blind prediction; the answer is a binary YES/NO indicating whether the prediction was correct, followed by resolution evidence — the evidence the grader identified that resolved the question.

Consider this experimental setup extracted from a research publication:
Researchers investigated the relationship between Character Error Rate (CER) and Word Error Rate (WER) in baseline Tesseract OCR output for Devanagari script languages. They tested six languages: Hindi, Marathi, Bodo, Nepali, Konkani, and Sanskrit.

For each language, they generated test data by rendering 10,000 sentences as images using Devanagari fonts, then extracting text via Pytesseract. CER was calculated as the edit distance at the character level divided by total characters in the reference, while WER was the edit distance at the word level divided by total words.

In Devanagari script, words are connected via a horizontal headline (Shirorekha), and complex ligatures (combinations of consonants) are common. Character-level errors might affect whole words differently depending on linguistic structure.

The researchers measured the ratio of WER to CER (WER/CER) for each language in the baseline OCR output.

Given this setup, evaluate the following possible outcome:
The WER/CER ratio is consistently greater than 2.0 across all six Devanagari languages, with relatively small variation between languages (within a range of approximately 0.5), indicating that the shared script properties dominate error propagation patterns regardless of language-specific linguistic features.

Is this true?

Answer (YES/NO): NO